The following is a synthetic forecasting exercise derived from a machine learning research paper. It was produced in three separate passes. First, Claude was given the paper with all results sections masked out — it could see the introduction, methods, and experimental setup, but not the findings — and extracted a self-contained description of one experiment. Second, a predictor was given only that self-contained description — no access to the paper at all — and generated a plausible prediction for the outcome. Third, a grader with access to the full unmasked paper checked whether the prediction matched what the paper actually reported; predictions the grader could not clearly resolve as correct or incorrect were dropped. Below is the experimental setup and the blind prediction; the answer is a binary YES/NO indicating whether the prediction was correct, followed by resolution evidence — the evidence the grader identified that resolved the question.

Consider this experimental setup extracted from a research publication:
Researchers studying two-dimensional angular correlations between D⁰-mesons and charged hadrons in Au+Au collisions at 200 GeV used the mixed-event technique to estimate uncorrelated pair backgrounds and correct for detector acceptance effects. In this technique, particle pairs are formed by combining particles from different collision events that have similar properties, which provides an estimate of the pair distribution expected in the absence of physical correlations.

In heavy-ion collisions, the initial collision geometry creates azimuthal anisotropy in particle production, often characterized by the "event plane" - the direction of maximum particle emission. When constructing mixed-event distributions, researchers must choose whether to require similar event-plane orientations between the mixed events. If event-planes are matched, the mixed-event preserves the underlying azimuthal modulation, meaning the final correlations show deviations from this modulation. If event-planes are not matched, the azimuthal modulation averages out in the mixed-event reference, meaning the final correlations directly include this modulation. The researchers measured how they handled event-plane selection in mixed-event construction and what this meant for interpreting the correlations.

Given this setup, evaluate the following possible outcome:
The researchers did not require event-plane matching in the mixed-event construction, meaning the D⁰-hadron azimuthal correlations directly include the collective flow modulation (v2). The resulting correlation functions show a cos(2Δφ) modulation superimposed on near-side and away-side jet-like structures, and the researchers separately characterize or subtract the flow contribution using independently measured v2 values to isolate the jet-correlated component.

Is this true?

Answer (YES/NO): NO